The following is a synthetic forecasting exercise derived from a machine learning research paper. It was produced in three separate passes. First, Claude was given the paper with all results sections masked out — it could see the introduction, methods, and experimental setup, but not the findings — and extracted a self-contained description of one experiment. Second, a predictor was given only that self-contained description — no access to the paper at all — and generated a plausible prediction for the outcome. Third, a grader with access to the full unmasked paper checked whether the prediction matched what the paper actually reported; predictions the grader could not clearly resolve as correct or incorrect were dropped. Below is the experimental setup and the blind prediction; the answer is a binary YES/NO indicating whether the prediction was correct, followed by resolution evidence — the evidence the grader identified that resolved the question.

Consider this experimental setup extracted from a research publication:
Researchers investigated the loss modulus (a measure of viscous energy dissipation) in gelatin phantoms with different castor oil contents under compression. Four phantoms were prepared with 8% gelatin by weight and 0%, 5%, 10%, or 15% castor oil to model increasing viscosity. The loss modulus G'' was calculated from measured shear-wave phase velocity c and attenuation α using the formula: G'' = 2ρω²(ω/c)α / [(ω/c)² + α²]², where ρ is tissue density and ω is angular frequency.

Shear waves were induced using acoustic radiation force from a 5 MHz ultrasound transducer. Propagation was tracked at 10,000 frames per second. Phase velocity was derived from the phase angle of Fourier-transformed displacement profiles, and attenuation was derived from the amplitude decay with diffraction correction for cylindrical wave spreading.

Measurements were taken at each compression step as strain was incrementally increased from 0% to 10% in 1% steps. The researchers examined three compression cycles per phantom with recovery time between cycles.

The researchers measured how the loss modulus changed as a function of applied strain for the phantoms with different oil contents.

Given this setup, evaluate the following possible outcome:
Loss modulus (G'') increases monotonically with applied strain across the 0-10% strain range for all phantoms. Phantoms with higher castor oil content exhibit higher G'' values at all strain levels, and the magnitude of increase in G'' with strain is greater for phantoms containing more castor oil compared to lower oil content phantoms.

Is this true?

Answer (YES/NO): NO